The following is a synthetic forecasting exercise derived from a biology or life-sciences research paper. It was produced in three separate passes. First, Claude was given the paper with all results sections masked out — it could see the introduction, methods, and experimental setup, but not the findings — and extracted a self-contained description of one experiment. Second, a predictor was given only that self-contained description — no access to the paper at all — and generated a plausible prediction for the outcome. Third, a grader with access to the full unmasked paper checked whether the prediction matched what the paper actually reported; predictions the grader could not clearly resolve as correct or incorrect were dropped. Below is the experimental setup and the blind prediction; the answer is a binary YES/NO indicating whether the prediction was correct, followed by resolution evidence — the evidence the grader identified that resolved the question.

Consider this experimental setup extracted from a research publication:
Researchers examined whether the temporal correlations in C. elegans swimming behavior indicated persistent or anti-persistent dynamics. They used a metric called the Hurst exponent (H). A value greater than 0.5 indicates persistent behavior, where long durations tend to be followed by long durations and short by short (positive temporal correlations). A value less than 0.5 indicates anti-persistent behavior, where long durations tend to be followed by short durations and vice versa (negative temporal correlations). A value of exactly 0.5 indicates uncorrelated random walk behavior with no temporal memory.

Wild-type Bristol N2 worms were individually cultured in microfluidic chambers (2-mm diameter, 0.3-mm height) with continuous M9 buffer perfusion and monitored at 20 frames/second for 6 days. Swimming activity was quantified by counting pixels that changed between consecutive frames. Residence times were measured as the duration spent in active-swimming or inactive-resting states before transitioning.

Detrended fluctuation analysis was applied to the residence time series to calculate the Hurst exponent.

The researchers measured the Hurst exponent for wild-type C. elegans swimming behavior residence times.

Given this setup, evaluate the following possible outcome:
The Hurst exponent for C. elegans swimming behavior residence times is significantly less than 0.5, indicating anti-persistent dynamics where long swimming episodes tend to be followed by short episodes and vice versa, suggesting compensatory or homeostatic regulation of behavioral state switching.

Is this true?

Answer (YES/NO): NO